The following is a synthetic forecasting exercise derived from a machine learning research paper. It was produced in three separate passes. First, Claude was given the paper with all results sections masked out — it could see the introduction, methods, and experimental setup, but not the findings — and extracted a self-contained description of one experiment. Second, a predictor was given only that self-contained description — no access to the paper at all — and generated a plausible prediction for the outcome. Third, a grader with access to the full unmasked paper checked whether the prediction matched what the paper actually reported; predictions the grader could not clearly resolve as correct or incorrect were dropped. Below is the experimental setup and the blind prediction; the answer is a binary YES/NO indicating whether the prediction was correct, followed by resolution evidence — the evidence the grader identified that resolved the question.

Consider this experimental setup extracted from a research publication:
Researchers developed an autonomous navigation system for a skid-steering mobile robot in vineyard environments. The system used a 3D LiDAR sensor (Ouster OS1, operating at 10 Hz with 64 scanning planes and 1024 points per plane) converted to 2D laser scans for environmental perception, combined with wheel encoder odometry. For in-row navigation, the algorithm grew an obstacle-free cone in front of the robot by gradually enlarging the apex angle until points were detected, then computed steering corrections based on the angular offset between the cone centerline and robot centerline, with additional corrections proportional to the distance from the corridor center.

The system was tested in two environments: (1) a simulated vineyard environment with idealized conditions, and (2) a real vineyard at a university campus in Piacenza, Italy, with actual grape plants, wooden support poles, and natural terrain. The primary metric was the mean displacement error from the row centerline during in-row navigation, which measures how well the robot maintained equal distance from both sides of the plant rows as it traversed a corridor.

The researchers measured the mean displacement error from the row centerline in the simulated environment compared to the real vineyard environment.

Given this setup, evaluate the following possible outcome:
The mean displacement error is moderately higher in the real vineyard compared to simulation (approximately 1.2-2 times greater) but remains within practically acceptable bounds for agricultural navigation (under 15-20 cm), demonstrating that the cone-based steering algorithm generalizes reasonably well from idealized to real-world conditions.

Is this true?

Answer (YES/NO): NO